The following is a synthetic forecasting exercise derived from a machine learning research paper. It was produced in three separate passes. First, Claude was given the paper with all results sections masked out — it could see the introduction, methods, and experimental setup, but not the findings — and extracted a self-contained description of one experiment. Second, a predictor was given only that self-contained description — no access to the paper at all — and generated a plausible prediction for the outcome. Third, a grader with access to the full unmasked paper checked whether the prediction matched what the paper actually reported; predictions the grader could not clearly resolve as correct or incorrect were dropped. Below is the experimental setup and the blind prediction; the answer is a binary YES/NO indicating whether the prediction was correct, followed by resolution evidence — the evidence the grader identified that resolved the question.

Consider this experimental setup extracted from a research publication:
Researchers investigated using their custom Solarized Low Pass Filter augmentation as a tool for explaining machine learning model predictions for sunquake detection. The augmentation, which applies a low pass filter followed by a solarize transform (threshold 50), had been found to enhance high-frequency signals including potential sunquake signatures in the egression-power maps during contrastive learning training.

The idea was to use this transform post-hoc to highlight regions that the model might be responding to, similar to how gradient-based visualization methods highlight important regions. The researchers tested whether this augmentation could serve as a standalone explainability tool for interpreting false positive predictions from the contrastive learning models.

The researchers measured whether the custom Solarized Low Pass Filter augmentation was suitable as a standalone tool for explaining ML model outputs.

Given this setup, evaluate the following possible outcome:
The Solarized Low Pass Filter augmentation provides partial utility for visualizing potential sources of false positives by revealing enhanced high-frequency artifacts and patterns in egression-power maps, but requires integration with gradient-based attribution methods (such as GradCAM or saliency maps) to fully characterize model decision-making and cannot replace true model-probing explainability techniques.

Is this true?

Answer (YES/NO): NO